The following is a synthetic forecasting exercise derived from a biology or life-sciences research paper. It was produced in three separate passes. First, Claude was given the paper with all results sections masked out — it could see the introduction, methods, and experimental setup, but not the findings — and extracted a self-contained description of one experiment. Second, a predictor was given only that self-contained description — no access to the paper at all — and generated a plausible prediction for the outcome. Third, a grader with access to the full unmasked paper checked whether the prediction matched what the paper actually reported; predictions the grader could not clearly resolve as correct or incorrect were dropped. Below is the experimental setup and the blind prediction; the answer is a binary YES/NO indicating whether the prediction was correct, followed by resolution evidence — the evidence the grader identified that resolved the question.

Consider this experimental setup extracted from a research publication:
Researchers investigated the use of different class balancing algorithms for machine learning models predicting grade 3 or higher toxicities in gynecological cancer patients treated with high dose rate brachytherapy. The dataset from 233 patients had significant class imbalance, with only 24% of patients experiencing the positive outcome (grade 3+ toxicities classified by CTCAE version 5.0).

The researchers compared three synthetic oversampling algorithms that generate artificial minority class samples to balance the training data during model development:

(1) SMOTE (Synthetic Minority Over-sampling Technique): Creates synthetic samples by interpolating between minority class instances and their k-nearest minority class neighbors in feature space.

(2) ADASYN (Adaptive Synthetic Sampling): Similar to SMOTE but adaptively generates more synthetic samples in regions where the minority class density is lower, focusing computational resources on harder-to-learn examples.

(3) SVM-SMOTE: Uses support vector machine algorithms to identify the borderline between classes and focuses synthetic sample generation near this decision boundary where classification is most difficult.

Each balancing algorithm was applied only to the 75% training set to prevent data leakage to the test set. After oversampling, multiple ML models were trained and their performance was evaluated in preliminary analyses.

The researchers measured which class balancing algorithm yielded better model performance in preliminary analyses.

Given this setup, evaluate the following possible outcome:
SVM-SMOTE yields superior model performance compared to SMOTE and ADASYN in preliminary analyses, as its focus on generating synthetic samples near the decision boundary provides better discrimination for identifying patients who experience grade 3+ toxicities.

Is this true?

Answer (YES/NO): YES